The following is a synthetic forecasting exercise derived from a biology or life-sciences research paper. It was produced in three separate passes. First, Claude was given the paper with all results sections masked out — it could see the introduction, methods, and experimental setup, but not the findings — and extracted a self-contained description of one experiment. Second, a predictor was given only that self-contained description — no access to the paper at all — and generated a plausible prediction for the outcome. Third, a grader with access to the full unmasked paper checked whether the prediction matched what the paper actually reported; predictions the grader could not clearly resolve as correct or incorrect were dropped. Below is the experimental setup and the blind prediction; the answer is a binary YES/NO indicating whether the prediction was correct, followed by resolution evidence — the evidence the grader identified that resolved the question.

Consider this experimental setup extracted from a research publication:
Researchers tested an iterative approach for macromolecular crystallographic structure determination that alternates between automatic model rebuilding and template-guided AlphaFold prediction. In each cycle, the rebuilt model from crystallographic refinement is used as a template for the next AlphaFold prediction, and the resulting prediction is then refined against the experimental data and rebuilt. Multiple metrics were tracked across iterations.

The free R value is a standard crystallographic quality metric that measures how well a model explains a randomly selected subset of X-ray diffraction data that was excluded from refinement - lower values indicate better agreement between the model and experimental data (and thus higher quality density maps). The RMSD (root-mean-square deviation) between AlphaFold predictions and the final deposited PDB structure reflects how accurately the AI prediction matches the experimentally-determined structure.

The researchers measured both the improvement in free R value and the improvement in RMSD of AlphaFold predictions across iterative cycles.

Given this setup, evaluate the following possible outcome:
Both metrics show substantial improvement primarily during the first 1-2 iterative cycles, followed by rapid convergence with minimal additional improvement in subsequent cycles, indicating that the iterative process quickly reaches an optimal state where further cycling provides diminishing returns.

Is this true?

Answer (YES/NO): NO